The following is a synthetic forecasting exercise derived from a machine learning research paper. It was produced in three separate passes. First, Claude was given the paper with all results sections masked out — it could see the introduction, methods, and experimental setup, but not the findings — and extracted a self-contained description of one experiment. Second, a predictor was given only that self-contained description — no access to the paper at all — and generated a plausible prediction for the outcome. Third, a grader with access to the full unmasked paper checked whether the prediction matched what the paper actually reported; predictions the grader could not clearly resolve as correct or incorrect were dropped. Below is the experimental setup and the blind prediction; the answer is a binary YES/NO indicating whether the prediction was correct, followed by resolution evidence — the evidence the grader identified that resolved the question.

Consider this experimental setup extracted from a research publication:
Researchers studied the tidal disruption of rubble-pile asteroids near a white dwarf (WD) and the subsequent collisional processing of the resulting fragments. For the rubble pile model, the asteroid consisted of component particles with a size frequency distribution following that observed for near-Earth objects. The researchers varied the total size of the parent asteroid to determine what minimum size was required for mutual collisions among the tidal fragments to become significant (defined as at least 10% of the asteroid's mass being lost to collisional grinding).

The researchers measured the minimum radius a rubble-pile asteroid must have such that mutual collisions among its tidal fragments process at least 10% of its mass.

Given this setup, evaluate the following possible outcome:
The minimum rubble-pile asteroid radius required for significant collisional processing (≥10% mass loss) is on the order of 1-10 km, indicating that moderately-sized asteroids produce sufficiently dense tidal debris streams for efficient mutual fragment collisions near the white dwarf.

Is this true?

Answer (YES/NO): YES